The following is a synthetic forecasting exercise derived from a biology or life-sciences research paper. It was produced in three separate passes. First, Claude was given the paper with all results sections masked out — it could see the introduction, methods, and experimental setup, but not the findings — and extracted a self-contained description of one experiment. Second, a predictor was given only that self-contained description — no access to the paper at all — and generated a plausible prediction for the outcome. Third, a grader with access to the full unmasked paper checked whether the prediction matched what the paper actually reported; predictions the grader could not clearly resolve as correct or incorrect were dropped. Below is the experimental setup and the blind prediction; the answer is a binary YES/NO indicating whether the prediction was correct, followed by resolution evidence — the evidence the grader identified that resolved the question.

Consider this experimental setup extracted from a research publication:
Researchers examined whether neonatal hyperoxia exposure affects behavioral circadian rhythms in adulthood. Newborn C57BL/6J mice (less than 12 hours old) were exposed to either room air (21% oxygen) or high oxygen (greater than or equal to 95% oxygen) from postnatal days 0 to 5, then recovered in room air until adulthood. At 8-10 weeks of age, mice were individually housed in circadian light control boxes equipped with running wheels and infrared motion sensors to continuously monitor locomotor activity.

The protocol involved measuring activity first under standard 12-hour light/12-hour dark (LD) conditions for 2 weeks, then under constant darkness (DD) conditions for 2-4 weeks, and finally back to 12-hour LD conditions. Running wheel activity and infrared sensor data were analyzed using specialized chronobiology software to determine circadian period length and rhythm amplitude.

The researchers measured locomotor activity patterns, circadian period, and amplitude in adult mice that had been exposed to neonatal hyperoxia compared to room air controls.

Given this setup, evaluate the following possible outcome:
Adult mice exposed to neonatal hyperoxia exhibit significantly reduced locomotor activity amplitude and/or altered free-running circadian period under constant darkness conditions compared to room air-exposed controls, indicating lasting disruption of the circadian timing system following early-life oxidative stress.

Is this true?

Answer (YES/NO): NO